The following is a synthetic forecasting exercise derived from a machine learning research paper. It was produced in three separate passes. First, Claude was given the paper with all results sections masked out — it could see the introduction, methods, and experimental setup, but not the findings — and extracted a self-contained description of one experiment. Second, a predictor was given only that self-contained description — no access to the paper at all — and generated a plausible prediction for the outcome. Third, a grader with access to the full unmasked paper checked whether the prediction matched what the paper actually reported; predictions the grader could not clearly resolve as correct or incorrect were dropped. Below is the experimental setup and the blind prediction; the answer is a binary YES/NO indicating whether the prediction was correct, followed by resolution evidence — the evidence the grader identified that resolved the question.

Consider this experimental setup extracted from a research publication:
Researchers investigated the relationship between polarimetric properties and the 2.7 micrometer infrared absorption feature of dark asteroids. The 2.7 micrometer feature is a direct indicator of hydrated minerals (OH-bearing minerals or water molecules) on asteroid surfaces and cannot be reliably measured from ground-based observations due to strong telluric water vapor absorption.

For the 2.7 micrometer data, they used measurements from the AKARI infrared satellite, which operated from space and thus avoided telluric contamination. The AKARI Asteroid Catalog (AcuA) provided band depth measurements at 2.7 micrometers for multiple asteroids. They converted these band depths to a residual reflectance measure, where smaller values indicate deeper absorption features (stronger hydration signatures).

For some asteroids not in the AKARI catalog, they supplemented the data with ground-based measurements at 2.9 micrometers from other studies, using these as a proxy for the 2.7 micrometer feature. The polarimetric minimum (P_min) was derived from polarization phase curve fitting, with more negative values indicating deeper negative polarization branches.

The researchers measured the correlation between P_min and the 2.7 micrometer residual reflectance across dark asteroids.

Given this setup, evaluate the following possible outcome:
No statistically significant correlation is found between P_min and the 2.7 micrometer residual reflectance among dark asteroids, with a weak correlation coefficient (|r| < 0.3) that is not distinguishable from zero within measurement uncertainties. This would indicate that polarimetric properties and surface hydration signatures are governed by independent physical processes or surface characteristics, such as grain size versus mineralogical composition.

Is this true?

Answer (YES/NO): NO